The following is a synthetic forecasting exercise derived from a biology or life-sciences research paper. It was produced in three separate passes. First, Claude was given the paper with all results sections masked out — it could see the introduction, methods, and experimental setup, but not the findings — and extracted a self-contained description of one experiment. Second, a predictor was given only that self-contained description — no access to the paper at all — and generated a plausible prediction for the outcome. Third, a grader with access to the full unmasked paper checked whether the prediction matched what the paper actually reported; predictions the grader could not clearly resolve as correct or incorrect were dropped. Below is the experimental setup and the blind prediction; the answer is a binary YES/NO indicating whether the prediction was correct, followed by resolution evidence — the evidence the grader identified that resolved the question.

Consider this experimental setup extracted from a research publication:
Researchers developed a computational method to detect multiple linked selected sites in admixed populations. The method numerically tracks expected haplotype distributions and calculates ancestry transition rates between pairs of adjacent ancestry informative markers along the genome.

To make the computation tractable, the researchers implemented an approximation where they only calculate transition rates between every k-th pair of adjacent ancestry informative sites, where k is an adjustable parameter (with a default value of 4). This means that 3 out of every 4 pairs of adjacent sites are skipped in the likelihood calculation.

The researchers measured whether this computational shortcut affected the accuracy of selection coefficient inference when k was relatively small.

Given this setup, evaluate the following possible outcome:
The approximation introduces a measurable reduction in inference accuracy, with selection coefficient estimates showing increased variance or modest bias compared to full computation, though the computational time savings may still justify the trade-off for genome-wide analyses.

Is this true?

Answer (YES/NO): NO